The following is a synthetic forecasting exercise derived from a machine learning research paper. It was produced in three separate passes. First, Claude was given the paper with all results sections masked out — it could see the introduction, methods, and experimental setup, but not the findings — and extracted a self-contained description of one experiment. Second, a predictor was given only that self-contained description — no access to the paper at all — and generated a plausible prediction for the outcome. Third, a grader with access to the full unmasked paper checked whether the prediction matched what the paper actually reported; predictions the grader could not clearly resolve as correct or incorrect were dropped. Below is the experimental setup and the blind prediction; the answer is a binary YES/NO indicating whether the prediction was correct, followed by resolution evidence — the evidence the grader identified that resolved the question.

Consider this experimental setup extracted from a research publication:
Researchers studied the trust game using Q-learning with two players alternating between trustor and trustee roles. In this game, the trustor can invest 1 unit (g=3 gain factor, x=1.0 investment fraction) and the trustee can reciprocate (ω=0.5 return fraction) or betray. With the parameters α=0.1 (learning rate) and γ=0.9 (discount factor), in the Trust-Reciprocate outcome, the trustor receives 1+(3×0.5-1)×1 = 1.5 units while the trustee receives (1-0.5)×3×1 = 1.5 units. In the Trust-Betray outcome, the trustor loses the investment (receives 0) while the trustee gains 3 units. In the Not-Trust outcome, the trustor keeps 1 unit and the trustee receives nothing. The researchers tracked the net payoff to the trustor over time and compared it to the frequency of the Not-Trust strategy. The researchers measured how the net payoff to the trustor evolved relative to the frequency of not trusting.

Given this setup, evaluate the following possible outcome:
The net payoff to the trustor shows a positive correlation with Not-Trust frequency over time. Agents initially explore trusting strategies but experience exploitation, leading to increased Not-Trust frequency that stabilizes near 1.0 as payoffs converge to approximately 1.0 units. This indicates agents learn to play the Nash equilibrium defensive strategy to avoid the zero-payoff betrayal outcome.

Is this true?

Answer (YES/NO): NO